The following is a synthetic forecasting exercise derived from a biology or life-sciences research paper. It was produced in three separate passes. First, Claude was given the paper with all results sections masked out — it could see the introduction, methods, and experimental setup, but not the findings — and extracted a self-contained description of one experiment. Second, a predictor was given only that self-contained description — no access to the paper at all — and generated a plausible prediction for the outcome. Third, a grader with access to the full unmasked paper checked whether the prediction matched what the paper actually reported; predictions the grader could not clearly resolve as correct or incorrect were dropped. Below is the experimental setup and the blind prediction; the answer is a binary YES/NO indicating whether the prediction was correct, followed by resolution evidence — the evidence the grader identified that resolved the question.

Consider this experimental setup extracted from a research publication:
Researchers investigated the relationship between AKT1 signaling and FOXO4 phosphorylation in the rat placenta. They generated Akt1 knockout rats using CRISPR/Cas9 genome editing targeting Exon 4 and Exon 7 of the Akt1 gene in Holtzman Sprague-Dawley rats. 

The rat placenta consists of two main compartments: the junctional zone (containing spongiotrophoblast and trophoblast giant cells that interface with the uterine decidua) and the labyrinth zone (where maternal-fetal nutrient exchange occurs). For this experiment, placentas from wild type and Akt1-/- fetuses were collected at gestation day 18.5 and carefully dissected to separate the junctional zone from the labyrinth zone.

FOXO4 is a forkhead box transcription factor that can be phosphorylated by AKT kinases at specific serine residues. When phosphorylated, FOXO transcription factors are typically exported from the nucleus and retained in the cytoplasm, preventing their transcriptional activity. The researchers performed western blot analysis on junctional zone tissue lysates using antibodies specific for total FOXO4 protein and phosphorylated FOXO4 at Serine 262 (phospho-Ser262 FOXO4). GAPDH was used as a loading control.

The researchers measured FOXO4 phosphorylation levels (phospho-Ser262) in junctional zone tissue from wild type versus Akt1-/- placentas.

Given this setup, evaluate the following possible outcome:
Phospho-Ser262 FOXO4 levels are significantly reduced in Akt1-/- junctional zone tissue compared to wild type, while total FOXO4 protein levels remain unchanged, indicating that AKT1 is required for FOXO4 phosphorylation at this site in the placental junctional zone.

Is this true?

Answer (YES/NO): NO